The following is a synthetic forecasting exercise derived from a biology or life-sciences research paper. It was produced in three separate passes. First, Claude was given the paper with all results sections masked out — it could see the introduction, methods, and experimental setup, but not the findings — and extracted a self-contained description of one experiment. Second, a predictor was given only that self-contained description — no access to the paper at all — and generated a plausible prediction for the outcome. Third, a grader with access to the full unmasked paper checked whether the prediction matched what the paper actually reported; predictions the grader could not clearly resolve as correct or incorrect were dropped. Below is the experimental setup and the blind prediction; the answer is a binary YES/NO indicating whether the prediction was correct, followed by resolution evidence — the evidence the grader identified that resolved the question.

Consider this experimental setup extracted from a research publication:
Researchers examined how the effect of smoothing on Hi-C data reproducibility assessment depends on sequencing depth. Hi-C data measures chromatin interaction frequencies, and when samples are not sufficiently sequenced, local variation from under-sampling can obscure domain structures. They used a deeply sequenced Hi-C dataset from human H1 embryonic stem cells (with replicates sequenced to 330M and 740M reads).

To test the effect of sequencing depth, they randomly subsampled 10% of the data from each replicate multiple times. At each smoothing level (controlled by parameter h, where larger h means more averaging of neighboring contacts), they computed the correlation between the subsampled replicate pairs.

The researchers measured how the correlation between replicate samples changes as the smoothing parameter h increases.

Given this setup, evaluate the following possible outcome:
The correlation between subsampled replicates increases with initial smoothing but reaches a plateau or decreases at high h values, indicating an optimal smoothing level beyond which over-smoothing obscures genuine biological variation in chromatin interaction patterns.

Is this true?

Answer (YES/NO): YES